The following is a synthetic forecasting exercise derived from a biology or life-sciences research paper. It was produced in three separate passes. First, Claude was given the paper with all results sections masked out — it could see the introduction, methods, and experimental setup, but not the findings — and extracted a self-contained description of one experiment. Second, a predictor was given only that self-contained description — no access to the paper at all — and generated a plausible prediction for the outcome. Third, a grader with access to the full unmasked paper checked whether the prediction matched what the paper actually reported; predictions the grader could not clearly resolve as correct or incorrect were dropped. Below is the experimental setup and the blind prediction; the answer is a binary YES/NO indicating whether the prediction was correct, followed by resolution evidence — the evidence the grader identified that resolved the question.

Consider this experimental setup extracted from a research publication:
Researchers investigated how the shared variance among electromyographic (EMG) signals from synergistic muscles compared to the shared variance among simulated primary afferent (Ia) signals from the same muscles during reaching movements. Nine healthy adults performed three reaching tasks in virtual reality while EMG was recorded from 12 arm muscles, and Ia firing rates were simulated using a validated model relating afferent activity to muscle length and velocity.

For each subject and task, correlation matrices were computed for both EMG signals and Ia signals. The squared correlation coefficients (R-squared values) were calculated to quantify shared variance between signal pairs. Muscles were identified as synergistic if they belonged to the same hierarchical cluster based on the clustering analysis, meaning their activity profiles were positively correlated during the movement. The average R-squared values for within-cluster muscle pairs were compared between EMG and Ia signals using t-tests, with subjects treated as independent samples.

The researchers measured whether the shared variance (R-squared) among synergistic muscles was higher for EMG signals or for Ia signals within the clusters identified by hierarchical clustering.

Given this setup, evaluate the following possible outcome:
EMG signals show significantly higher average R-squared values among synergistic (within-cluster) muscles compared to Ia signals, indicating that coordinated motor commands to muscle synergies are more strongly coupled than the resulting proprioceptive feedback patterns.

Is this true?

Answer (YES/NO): NO